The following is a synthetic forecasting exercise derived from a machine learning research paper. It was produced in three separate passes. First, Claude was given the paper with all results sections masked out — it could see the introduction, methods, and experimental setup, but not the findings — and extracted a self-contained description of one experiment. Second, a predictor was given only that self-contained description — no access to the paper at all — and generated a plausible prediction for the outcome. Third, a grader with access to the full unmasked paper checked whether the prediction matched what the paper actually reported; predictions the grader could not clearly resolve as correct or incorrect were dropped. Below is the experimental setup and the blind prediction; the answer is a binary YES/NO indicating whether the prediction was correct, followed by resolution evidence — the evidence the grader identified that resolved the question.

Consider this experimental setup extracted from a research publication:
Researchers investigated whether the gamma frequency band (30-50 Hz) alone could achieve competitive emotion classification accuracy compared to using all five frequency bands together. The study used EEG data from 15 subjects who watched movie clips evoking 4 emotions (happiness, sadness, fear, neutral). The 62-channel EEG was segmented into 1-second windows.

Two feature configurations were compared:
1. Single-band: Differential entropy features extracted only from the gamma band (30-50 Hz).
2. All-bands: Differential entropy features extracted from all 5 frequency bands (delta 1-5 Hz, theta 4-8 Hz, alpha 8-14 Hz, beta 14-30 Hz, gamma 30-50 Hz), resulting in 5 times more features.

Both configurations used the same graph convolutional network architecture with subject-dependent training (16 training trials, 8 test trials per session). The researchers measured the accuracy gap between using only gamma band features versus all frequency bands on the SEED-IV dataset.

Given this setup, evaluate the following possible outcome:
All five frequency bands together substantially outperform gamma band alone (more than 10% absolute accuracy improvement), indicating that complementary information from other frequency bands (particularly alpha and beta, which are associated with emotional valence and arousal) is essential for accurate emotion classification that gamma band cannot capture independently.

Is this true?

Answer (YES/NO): YES